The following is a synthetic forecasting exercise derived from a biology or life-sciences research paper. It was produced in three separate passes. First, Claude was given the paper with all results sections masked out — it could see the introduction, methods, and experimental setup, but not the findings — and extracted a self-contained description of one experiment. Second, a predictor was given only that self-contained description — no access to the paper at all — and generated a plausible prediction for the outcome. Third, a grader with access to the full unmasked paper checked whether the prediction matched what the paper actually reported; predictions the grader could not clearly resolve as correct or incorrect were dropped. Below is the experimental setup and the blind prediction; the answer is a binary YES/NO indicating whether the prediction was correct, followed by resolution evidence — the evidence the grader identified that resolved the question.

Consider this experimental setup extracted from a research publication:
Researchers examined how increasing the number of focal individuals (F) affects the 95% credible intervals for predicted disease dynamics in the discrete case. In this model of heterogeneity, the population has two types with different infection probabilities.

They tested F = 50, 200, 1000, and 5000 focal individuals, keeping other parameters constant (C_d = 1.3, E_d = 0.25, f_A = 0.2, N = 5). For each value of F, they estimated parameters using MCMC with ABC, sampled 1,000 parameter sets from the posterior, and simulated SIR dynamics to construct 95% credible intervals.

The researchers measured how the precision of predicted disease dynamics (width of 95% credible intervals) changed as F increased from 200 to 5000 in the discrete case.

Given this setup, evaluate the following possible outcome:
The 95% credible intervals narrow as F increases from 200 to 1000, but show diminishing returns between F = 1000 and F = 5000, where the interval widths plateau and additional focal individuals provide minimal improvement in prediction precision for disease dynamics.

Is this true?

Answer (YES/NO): YES